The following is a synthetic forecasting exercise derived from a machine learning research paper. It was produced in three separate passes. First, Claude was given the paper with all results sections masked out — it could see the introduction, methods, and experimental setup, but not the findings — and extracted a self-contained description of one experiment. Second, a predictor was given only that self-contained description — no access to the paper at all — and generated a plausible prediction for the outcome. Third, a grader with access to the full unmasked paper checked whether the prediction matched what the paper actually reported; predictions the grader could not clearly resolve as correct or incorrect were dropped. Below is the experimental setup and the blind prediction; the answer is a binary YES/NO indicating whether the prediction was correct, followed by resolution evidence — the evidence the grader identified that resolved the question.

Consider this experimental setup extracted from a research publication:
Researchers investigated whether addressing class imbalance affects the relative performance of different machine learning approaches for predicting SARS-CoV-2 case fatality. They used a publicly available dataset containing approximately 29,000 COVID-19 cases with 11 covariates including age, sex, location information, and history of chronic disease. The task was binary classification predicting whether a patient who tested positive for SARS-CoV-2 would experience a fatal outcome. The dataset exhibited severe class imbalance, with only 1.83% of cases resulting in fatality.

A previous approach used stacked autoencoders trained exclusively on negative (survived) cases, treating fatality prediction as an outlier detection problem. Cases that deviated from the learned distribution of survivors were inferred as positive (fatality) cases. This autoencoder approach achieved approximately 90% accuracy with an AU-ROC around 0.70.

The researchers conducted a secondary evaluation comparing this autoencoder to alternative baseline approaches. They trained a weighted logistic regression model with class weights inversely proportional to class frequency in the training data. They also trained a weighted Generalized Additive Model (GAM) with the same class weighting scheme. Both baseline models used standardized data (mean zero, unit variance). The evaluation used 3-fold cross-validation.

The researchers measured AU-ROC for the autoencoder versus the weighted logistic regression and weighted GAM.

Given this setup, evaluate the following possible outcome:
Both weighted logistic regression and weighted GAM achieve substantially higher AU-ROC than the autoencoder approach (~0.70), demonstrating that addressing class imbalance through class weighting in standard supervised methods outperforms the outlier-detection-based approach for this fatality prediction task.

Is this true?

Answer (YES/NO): YES